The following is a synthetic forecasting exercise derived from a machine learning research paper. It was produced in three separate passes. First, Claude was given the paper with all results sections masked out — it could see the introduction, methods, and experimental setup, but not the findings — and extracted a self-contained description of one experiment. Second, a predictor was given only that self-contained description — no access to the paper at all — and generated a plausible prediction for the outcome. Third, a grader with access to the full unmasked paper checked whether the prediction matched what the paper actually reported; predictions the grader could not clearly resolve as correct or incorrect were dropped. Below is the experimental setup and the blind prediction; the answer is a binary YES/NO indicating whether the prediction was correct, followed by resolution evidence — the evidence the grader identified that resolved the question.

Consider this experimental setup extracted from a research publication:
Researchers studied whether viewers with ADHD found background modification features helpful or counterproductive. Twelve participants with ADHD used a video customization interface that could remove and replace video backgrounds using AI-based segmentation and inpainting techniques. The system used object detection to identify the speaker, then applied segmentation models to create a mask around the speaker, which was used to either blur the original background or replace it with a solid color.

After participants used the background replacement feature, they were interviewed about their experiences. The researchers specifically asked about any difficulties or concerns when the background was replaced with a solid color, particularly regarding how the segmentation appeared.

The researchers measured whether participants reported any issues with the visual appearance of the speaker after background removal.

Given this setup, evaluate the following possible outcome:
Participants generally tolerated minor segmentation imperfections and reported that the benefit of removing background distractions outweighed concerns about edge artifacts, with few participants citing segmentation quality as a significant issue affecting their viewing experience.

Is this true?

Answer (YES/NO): NO